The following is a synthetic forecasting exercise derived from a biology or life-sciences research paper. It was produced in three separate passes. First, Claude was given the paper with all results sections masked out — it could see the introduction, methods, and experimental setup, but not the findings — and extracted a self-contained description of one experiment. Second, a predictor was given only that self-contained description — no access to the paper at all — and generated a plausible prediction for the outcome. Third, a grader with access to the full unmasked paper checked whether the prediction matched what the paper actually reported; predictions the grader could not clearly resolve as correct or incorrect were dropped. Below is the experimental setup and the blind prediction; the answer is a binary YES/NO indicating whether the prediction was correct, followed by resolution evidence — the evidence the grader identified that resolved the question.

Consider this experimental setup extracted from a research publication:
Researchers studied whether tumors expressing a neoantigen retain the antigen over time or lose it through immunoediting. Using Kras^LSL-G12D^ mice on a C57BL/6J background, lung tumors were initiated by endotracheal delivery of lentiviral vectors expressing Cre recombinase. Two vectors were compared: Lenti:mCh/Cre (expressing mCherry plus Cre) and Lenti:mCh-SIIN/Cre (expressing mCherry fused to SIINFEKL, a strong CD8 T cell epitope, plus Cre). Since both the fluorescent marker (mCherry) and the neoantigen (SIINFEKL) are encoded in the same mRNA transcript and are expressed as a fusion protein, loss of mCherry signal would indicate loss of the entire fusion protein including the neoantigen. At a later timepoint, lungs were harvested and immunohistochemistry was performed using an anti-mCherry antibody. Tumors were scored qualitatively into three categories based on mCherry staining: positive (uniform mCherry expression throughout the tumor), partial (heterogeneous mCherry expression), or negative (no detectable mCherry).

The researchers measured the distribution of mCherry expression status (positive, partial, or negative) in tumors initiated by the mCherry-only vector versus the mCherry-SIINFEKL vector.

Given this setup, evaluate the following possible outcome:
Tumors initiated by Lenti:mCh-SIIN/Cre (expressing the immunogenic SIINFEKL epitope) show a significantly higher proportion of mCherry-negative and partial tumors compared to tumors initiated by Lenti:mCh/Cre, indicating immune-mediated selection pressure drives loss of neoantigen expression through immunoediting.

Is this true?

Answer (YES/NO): YES